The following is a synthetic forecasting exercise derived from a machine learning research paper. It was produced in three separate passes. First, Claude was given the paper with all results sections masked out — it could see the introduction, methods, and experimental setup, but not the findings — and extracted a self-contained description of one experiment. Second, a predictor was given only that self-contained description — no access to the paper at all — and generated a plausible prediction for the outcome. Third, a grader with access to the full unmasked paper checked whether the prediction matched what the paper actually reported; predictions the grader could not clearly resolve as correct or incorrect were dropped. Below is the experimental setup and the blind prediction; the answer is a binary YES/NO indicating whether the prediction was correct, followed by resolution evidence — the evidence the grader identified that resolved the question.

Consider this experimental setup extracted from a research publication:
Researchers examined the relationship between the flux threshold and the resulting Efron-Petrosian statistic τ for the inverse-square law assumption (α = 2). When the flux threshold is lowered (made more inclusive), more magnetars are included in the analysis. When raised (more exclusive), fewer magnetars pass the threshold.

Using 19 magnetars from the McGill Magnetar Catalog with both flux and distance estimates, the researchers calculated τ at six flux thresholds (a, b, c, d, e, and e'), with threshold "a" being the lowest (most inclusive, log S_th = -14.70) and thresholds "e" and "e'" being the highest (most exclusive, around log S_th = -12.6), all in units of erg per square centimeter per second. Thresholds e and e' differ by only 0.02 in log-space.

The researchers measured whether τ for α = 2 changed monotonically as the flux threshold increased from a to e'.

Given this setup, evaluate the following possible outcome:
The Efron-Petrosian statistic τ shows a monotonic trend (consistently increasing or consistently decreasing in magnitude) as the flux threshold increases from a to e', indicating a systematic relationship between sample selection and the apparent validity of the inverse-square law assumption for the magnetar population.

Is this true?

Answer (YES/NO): NO